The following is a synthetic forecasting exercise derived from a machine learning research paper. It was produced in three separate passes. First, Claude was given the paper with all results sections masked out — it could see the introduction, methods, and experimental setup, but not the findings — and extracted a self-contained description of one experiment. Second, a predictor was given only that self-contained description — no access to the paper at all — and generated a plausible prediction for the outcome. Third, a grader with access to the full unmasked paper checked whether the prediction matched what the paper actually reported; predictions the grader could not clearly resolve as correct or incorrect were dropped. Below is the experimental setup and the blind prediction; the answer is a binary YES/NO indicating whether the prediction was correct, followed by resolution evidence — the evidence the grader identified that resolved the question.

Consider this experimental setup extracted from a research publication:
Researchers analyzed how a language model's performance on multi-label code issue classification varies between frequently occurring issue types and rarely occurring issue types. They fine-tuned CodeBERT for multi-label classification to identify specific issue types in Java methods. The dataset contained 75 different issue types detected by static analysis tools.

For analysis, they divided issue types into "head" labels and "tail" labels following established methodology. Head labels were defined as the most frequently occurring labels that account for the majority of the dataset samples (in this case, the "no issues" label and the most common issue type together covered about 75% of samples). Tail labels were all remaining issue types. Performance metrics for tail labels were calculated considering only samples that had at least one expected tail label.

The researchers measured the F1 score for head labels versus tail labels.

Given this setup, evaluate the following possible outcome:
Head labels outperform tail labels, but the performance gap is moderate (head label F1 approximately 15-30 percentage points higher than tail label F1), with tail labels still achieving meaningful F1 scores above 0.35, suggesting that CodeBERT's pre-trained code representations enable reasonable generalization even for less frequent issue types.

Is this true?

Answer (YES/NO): YES